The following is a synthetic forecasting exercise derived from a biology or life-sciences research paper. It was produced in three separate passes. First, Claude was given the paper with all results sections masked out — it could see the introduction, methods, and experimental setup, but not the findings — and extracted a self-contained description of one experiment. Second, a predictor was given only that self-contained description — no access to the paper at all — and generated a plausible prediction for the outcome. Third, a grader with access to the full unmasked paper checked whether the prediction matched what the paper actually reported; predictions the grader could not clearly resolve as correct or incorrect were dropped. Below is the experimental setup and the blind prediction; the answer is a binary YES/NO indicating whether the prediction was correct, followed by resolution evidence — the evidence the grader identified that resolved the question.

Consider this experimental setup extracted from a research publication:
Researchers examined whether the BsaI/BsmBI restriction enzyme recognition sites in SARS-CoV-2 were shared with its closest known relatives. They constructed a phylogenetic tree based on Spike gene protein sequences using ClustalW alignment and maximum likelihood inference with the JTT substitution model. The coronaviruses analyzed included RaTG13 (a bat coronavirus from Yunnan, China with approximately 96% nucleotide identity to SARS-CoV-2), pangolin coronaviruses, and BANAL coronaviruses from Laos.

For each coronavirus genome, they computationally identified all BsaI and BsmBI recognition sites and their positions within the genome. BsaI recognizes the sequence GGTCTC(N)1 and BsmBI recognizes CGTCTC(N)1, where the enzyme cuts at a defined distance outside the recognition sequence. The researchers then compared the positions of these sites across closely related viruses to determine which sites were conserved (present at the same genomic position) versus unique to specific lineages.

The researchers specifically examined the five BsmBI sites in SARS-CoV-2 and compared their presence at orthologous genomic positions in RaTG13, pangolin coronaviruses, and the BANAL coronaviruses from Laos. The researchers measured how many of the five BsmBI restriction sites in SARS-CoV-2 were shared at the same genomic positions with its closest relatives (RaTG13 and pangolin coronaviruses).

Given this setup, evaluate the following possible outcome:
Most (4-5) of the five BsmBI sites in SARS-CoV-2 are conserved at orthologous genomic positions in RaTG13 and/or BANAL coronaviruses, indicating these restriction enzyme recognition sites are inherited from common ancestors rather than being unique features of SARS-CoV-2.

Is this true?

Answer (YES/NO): NO